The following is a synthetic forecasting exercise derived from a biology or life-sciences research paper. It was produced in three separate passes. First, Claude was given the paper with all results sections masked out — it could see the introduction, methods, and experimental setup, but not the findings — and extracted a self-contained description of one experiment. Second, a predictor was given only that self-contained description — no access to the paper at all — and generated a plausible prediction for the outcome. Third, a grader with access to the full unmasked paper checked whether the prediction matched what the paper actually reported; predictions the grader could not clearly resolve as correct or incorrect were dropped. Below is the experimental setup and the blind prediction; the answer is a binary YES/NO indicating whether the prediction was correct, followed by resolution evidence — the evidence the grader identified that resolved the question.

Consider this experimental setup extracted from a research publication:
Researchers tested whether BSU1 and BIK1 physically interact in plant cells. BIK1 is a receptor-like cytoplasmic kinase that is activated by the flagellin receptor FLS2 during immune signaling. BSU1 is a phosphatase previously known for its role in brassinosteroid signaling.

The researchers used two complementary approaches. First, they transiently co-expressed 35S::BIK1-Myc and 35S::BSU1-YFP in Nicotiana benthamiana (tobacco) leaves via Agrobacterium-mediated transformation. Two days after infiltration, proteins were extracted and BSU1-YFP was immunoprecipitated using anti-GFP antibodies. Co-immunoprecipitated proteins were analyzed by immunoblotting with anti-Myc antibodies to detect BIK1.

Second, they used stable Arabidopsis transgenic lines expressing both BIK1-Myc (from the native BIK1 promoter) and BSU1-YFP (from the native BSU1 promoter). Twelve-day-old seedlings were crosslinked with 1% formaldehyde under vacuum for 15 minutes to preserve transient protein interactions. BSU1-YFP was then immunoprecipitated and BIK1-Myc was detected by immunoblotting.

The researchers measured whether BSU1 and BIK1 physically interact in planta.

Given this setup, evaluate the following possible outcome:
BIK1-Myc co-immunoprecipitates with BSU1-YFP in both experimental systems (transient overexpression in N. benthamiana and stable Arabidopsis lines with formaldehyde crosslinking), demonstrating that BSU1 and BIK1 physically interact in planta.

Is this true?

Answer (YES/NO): YES